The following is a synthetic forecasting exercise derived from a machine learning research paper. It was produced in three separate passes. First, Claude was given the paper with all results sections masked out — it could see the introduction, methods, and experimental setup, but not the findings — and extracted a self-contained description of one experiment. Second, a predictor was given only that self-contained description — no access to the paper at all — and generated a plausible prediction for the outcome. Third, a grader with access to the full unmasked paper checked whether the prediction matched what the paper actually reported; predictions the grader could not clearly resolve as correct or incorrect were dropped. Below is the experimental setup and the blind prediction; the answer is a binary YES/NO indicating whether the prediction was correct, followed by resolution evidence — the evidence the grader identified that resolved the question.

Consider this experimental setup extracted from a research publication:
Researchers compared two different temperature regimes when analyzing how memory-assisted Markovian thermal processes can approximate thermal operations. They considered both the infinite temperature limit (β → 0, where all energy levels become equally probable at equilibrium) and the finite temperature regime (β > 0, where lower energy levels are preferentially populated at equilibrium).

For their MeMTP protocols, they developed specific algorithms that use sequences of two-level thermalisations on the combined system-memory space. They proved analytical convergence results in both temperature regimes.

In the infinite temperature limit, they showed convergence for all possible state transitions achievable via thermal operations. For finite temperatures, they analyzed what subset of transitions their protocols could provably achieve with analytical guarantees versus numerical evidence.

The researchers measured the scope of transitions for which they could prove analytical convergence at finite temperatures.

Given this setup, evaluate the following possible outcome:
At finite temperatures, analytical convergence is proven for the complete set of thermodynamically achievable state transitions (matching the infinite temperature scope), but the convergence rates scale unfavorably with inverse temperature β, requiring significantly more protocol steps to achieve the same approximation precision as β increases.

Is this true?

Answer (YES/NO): NO